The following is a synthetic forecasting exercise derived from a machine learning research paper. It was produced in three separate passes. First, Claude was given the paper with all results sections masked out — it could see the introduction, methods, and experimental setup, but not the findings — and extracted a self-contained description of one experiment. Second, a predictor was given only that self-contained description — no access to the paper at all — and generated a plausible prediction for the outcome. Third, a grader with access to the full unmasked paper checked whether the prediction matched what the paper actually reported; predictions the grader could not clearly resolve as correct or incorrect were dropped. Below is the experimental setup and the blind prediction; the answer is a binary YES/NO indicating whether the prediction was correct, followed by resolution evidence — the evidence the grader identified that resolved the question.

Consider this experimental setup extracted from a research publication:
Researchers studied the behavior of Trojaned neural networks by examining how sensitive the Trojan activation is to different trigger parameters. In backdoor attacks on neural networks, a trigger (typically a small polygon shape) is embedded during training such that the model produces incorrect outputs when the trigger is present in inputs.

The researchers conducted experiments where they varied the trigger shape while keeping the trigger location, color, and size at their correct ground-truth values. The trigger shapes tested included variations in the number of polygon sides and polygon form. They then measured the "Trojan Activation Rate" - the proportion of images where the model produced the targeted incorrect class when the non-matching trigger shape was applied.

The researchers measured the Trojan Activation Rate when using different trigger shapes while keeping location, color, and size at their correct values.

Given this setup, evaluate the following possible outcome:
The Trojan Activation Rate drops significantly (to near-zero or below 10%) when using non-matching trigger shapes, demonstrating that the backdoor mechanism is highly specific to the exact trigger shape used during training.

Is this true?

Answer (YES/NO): NO